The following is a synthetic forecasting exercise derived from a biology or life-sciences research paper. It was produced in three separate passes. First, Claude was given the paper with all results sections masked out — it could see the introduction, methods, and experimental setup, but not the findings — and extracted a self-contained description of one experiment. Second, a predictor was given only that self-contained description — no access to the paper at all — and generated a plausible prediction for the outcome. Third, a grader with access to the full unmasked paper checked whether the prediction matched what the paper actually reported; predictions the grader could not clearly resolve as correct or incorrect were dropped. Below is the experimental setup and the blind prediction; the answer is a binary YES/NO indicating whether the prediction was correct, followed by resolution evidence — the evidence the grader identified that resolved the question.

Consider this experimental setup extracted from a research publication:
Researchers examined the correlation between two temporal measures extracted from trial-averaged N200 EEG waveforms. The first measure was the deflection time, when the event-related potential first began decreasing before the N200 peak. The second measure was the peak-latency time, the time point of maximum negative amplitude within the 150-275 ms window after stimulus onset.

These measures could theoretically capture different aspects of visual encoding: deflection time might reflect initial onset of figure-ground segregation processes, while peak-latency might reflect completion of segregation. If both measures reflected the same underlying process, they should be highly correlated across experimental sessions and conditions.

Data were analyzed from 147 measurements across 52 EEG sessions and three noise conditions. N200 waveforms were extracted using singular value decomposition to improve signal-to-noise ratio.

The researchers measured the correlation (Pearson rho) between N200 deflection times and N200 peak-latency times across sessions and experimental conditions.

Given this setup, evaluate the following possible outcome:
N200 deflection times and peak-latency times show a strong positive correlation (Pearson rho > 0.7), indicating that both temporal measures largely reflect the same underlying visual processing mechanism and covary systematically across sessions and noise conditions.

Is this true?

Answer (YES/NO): NO